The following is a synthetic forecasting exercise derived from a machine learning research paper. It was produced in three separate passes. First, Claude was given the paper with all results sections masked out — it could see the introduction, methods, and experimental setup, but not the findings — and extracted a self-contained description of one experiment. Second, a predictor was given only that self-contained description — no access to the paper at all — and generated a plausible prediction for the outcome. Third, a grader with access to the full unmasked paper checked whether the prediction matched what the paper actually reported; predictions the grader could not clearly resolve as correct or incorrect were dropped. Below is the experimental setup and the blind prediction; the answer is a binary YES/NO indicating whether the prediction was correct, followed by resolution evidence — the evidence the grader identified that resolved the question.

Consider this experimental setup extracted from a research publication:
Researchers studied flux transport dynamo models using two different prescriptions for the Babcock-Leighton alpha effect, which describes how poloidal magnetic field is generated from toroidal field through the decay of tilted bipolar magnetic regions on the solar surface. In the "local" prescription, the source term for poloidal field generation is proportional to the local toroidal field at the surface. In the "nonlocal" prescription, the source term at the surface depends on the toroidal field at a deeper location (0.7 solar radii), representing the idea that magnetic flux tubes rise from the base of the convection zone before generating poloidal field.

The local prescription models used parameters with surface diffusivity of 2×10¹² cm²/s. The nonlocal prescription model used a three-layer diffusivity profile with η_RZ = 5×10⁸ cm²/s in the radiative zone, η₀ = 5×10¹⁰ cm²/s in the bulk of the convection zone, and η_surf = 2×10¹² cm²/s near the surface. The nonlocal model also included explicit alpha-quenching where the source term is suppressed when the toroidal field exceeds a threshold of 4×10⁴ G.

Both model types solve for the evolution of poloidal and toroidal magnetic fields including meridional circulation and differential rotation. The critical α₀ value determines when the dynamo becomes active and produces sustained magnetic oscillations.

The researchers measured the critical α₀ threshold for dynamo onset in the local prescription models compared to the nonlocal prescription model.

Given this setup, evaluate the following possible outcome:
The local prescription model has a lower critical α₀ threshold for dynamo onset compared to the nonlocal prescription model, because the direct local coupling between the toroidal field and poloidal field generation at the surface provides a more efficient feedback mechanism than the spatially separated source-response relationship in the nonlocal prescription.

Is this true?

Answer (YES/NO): NO